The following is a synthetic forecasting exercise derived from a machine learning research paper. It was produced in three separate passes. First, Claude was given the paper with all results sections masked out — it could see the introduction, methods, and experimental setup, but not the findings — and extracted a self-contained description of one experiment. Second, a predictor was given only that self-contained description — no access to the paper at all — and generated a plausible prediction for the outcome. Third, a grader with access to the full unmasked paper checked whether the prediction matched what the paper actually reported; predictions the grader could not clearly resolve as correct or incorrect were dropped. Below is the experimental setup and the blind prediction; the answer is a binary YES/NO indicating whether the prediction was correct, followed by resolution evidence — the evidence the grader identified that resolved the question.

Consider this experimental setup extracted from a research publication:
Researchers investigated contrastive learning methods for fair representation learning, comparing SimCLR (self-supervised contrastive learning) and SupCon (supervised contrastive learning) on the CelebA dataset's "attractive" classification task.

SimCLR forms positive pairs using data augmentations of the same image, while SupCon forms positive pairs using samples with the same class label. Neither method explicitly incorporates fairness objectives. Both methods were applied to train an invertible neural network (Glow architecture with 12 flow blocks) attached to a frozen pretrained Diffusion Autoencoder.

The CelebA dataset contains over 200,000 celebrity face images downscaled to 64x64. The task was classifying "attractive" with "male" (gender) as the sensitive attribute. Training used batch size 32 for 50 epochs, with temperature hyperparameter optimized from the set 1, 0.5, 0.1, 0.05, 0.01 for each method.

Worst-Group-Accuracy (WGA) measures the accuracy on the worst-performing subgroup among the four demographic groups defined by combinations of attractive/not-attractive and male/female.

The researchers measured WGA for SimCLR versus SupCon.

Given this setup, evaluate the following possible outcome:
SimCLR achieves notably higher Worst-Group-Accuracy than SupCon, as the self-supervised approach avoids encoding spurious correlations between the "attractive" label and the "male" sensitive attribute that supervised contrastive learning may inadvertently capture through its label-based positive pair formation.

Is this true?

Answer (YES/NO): NO